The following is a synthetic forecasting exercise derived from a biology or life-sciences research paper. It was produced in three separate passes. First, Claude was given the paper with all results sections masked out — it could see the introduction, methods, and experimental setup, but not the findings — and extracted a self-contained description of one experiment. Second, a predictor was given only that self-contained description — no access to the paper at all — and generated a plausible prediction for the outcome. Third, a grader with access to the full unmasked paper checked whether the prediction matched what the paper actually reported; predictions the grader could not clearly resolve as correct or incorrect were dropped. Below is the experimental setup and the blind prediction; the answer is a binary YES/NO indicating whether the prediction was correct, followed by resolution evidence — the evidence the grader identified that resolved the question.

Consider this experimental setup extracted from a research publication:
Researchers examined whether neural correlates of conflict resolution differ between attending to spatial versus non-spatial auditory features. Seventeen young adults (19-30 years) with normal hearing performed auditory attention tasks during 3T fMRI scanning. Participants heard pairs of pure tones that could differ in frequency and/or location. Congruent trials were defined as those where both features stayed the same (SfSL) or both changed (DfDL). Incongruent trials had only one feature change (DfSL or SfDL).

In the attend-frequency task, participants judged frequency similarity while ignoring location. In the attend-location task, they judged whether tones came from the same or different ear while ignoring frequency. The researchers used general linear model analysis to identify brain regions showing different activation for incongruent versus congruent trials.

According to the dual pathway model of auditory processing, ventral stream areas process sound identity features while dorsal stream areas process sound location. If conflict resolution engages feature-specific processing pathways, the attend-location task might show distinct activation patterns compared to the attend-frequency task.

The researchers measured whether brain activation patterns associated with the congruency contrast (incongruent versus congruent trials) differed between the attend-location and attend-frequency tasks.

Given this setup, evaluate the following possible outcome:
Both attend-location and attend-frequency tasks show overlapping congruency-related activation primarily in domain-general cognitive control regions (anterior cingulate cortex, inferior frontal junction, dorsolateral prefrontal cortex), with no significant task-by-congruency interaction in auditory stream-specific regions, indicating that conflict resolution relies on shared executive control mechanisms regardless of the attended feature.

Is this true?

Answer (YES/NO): NO